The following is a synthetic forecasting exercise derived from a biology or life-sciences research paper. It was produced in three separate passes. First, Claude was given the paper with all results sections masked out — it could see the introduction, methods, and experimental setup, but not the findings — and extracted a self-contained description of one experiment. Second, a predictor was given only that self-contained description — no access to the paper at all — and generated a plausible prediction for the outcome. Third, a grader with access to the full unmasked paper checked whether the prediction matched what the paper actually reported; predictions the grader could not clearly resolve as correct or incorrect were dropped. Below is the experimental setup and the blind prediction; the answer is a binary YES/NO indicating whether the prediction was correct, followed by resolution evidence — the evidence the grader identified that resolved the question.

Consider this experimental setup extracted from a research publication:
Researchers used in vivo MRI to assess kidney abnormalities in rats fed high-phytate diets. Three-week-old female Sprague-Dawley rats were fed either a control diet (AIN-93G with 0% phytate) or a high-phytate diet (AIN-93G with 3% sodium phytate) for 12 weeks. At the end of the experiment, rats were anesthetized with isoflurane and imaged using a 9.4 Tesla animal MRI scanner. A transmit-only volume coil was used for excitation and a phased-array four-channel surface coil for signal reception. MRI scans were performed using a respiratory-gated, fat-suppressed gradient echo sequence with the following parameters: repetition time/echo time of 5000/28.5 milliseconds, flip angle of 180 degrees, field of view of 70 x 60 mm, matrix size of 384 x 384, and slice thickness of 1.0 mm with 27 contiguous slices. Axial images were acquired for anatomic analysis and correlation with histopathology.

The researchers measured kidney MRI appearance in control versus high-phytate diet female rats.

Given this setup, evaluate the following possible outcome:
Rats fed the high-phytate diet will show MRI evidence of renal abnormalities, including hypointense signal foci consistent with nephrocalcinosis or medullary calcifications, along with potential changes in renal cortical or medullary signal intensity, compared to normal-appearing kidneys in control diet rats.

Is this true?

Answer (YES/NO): NO